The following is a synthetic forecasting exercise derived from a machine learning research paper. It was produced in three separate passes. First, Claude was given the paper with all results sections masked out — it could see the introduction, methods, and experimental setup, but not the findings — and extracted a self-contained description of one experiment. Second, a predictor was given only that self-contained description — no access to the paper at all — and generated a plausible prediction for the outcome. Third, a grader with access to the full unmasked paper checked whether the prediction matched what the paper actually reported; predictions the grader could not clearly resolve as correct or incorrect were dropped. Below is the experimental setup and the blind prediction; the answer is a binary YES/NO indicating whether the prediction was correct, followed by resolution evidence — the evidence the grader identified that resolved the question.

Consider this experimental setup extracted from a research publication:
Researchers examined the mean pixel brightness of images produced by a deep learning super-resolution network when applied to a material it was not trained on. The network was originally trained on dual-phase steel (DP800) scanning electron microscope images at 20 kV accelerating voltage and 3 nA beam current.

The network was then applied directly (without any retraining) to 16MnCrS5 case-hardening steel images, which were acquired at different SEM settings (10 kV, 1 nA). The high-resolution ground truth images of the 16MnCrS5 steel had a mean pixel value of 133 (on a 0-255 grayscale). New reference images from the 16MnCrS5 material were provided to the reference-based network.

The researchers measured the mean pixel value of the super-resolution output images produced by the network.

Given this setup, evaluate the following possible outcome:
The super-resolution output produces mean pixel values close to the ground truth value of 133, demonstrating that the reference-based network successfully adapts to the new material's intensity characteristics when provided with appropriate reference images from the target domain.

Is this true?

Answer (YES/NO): NO